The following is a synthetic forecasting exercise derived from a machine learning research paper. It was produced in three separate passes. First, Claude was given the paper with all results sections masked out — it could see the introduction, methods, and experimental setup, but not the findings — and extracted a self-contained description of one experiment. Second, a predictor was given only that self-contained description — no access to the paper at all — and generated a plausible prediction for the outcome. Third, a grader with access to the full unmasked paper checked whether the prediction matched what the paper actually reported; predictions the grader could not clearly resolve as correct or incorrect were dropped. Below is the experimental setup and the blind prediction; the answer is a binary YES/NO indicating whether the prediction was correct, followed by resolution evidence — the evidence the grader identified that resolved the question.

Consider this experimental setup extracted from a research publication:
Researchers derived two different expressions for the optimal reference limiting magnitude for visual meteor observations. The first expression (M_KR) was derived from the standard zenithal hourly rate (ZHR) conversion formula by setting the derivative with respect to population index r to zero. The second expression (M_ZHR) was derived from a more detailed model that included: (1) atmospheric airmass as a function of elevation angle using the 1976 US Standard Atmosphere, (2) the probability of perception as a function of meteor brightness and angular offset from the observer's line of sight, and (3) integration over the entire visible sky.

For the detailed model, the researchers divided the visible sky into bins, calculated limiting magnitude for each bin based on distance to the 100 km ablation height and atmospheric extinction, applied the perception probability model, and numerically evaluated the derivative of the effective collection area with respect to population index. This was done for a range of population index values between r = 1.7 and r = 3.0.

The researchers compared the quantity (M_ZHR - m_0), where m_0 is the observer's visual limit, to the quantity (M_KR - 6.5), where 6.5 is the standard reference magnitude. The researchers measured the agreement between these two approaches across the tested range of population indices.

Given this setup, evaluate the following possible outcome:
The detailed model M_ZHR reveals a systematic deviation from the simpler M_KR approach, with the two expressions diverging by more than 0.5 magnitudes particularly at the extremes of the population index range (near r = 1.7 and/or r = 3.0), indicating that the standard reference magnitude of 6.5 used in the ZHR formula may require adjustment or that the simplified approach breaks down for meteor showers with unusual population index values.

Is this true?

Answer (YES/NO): NO